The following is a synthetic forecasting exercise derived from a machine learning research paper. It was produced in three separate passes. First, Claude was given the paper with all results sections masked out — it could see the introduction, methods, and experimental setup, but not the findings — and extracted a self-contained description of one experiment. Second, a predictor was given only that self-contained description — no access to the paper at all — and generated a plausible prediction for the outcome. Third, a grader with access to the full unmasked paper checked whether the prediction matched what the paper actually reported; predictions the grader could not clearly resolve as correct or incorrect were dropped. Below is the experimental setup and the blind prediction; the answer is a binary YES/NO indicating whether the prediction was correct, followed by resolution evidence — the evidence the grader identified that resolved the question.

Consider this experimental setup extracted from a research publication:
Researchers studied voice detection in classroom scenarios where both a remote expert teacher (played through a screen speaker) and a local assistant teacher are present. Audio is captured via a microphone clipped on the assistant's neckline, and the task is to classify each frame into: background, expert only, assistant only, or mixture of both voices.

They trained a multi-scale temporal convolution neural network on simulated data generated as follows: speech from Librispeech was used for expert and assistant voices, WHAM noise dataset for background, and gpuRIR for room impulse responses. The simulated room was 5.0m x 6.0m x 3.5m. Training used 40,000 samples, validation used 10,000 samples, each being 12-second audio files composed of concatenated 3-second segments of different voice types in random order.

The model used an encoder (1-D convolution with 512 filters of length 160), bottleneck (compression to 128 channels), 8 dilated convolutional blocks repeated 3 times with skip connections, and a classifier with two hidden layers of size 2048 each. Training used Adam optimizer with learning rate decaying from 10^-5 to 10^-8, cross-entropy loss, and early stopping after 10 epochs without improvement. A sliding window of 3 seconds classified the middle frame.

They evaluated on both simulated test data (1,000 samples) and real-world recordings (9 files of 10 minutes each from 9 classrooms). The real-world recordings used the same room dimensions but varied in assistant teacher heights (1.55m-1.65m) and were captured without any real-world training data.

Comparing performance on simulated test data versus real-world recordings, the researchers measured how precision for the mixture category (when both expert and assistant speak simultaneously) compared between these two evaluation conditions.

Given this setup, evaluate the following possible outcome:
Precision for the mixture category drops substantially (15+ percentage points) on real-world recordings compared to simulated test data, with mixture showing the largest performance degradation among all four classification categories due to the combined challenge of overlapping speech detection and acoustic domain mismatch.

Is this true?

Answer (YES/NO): NO